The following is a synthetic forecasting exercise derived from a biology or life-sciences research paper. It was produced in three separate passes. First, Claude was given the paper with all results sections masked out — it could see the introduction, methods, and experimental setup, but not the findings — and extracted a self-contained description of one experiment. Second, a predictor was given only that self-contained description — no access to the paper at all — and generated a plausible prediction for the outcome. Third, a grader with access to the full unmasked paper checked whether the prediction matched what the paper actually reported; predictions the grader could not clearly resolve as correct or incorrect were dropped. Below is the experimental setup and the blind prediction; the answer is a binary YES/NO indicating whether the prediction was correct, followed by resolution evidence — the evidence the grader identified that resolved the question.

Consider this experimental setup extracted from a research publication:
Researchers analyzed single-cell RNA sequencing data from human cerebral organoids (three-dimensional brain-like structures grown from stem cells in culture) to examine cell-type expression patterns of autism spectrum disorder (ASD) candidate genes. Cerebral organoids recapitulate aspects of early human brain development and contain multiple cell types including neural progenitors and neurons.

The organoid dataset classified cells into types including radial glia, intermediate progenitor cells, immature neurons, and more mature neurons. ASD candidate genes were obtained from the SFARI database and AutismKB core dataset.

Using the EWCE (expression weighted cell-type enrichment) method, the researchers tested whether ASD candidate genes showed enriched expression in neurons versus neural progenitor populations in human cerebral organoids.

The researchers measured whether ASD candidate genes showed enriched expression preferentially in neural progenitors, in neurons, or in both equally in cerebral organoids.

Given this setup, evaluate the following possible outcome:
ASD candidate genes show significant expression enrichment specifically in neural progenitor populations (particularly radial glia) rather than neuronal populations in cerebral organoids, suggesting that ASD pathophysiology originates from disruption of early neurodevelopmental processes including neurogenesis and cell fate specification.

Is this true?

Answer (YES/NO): NO